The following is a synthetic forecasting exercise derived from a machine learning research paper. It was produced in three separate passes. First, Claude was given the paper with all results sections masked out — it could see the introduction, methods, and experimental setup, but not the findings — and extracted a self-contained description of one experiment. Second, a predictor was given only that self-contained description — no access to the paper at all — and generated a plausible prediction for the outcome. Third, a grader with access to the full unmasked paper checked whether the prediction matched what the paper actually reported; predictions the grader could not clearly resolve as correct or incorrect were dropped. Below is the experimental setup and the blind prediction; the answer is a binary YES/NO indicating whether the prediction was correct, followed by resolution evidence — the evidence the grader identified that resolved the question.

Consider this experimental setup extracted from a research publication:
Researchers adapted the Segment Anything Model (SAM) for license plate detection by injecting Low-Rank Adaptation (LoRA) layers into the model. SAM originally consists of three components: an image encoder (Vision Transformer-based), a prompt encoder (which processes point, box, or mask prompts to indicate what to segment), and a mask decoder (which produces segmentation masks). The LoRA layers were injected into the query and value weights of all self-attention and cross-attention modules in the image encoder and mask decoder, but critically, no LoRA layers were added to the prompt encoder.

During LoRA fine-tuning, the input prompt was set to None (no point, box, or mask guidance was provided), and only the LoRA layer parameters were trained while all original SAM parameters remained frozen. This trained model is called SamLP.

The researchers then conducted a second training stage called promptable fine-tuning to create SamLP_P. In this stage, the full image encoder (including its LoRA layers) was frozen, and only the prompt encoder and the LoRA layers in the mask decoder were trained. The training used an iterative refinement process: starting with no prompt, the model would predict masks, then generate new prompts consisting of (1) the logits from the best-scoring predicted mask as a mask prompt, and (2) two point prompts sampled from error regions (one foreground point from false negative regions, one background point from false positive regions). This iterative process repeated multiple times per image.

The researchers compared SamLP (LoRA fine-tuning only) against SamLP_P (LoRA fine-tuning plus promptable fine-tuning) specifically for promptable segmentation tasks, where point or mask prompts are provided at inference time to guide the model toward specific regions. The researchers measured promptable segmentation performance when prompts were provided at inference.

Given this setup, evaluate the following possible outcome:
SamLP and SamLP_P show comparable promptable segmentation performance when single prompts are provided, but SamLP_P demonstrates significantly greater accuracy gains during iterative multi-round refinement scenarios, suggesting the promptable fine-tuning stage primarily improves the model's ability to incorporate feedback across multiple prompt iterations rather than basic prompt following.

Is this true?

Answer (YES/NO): NO